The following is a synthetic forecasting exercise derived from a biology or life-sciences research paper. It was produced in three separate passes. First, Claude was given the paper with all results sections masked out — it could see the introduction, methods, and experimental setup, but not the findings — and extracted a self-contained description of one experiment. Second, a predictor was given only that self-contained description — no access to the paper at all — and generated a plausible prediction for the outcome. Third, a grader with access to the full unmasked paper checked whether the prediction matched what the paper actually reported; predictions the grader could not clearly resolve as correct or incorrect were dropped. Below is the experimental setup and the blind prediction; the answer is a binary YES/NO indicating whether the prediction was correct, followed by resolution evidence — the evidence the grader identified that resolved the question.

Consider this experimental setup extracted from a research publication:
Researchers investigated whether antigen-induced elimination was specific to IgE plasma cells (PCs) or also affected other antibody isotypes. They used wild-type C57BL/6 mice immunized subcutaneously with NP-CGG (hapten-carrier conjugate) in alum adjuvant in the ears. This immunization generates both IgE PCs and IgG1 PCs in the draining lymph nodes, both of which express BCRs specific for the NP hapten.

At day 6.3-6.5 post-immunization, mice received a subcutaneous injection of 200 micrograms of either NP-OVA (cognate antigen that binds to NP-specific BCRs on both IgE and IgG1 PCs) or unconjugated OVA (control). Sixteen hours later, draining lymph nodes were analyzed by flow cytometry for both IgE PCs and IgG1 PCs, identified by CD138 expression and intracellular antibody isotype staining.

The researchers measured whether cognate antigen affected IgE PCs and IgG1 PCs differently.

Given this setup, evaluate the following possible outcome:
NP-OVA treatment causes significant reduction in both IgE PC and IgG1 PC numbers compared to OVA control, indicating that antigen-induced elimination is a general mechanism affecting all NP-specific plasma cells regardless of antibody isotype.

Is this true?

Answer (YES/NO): NO